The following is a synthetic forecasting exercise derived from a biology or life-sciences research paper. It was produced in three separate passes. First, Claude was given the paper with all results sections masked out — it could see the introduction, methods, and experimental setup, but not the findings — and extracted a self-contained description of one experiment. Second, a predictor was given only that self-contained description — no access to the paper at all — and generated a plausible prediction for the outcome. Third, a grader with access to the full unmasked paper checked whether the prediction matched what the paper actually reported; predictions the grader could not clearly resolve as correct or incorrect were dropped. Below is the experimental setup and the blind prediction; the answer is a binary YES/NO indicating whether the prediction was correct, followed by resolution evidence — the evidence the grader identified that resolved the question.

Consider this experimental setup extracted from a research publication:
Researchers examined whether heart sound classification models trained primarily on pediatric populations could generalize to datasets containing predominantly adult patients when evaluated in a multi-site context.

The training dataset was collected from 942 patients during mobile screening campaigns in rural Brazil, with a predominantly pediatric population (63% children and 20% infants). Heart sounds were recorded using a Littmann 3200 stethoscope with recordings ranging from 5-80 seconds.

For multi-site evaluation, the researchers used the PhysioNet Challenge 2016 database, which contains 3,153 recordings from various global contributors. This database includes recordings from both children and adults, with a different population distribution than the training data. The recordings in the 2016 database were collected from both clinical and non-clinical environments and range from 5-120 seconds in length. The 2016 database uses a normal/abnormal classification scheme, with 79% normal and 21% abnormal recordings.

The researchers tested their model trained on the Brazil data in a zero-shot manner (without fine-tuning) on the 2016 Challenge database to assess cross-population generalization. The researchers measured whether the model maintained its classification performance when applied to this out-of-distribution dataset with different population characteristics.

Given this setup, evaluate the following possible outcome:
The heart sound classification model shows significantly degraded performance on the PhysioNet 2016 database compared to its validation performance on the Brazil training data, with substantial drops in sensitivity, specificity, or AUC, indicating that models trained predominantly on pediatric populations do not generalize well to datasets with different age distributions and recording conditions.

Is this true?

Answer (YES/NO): YES